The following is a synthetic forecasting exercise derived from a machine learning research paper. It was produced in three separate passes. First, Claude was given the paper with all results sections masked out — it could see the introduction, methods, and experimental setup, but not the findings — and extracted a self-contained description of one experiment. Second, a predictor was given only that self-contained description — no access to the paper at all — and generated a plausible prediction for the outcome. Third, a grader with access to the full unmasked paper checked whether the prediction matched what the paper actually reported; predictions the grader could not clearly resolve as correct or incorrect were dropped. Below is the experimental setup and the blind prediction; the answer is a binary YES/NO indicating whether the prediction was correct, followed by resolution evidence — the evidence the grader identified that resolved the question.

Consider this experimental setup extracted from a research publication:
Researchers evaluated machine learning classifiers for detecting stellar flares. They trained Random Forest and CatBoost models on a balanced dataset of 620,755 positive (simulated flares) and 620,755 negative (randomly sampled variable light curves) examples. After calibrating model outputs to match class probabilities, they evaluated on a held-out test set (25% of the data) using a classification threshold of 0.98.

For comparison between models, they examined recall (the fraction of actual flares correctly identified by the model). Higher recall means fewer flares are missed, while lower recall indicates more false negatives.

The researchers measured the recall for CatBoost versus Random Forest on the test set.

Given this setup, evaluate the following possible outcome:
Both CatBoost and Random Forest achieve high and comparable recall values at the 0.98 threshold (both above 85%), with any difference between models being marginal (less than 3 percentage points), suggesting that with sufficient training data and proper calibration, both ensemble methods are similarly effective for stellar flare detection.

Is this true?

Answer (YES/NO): NO